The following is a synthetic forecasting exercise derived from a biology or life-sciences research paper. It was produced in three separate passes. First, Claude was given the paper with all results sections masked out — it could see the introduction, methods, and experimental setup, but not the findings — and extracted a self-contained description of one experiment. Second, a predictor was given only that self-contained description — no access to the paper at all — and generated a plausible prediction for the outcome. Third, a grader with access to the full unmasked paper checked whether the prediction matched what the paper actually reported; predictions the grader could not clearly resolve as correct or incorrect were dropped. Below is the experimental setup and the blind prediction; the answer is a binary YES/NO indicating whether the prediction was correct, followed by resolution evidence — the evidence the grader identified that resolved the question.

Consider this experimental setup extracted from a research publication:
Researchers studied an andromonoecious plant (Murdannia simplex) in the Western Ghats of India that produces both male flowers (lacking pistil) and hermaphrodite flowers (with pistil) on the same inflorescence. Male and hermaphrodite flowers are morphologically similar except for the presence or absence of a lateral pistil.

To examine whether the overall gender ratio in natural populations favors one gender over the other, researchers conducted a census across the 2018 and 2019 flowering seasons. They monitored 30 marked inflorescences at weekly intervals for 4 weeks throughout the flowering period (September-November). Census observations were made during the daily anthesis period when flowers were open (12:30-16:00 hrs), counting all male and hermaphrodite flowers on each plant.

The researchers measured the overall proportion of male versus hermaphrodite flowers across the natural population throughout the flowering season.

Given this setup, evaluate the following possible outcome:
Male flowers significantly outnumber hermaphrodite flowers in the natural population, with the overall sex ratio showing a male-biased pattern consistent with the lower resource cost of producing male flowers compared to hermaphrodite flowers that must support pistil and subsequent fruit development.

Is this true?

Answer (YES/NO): YES